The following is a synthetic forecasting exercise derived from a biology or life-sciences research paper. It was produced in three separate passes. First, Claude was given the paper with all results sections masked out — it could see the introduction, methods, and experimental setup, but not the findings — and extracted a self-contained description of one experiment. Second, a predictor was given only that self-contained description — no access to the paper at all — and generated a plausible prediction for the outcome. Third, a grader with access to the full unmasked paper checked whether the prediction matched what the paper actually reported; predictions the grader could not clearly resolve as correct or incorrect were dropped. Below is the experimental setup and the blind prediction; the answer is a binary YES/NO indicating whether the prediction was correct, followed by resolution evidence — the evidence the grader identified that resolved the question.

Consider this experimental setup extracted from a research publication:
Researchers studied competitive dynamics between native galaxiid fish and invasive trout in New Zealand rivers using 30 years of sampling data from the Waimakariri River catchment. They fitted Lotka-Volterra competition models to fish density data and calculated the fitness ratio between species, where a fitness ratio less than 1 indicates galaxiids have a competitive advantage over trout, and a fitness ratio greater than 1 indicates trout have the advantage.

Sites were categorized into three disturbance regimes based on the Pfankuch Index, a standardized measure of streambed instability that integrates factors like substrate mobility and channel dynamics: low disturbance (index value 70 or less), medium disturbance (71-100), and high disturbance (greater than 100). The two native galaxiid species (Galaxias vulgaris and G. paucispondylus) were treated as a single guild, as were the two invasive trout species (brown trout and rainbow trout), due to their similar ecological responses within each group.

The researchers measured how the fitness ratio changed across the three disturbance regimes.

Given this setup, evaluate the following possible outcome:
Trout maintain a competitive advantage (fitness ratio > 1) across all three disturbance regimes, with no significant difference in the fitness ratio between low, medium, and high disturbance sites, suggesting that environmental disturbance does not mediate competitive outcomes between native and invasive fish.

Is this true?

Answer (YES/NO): NO